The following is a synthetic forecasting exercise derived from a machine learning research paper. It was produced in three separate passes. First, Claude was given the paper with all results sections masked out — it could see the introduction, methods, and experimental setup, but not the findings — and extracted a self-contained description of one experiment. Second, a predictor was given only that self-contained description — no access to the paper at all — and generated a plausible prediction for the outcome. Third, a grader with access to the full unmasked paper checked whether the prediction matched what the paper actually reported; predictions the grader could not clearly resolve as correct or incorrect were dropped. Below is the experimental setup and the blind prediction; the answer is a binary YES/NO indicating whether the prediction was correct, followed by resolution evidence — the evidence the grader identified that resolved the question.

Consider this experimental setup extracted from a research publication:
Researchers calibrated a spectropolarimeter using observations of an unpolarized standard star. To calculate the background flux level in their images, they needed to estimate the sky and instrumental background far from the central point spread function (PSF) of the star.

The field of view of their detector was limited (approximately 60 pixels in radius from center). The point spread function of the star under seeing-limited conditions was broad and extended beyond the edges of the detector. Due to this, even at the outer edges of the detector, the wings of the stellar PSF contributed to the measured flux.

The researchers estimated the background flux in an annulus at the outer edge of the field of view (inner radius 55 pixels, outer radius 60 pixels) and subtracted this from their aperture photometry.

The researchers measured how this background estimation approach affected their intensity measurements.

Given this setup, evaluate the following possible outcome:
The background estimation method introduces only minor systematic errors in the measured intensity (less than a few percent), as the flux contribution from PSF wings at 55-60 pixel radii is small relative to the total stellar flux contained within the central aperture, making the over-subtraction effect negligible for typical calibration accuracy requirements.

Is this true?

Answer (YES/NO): YES